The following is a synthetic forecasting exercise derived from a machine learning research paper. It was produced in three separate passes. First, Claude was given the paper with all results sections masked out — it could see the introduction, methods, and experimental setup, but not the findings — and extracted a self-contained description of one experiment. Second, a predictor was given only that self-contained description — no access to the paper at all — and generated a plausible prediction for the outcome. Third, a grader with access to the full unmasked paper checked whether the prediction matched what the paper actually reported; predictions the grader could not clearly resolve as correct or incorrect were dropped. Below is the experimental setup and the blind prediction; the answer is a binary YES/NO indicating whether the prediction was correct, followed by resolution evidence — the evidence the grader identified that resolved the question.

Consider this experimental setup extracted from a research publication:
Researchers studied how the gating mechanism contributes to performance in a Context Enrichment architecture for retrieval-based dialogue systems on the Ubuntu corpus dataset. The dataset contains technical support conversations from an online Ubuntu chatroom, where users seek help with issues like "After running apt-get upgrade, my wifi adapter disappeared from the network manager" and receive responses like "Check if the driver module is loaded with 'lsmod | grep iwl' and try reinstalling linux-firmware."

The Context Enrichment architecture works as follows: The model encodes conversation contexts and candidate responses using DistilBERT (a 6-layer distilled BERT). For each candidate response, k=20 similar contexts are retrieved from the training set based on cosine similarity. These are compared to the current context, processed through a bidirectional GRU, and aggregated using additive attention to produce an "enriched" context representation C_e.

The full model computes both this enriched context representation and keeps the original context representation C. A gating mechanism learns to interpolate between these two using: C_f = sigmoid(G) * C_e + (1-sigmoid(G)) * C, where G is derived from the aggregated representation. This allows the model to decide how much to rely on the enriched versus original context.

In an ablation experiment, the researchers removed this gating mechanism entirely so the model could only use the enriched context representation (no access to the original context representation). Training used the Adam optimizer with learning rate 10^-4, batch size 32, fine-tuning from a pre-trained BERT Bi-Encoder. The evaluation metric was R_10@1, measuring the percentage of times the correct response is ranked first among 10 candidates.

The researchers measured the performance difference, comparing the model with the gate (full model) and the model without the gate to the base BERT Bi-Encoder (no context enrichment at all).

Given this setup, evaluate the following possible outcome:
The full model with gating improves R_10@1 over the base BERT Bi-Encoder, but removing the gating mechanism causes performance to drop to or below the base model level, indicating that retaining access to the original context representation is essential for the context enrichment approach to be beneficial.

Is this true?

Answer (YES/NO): YES